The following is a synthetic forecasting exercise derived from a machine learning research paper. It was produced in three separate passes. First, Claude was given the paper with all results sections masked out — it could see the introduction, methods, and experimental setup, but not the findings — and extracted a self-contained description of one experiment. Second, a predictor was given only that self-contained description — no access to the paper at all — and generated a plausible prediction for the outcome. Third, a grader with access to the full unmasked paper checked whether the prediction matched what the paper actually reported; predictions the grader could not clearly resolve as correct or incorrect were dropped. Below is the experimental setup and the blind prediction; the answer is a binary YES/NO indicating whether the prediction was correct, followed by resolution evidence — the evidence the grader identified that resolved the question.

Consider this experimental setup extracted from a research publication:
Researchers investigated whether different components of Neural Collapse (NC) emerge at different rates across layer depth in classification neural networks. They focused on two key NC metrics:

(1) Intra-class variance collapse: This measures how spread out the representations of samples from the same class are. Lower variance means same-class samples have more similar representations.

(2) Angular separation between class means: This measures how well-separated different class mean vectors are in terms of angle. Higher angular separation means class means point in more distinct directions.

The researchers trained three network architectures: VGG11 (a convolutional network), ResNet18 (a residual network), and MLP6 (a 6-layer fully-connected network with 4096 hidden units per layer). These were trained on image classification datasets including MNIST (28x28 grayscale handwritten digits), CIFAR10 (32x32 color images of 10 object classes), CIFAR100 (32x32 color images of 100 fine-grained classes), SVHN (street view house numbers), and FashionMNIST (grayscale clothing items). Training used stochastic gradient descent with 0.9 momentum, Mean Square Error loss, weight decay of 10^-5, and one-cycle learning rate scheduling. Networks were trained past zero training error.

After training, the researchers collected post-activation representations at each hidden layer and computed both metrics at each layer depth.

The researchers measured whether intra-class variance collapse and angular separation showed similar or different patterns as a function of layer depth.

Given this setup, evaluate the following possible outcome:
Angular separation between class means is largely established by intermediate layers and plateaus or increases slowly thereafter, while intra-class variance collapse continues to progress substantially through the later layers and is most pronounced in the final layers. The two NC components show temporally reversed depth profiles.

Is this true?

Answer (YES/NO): NO